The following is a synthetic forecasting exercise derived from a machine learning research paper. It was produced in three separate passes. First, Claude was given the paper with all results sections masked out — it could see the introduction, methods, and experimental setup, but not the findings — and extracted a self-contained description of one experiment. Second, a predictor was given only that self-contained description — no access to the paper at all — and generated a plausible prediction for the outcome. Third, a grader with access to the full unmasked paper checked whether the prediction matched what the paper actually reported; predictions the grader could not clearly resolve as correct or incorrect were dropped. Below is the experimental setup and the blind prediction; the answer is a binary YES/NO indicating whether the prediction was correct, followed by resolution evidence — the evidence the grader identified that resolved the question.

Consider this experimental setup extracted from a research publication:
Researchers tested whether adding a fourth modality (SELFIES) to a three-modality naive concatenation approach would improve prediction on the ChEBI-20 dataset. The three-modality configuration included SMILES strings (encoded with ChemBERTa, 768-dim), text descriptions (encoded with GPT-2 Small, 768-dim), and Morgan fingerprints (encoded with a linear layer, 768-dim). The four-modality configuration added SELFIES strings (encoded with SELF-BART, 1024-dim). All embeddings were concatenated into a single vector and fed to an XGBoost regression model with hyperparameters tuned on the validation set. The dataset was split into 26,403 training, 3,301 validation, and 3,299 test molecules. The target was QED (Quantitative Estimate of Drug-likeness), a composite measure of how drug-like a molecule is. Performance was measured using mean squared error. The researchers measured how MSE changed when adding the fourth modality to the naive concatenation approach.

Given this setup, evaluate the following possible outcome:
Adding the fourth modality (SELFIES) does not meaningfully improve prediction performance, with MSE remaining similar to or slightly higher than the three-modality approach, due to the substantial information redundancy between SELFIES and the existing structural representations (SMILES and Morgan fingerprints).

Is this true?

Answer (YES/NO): YES